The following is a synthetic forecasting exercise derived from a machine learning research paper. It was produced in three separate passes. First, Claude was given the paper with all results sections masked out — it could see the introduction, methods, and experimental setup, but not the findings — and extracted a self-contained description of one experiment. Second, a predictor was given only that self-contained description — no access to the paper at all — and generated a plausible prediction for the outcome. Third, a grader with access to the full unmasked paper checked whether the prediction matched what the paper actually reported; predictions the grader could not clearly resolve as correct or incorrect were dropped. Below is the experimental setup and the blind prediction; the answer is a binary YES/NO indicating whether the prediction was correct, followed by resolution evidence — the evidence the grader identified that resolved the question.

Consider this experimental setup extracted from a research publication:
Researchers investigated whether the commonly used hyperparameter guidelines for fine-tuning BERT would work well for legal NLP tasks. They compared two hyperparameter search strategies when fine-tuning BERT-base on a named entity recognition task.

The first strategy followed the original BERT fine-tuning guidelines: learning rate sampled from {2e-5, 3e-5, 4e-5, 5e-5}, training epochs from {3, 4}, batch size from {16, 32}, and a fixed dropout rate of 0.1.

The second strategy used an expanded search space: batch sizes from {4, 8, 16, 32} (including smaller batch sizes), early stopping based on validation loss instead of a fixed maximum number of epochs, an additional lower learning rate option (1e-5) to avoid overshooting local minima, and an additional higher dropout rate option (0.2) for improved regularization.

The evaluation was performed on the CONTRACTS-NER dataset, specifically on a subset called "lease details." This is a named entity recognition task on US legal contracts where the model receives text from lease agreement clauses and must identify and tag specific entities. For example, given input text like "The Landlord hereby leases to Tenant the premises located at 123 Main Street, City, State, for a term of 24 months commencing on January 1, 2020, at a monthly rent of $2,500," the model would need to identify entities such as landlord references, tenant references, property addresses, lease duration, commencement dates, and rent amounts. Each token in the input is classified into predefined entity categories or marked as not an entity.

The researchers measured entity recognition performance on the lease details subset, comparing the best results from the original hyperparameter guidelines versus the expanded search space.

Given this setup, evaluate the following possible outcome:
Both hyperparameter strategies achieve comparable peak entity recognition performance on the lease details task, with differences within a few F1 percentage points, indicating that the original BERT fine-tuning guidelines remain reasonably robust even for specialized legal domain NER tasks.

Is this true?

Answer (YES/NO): YES